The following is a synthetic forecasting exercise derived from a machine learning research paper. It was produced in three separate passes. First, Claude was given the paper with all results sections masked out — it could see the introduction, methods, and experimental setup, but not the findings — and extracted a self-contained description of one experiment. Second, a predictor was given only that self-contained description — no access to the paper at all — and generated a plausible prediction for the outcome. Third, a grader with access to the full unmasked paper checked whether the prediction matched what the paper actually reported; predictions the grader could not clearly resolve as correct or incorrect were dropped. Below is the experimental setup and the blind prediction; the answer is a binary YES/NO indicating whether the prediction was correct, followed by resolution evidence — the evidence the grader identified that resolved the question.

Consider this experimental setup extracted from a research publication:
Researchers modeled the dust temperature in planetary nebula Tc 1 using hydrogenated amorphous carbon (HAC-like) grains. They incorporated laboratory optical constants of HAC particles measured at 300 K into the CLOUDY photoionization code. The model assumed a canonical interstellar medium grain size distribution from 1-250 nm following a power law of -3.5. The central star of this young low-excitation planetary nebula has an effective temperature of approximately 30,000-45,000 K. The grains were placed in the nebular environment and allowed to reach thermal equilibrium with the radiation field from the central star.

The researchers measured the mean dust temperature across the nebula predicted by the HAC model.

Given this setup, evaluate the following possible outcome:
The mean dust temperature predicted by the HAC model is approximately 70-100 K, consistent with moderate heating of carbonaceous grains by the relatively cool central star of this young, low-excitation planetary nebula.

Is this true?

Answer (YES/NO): NO